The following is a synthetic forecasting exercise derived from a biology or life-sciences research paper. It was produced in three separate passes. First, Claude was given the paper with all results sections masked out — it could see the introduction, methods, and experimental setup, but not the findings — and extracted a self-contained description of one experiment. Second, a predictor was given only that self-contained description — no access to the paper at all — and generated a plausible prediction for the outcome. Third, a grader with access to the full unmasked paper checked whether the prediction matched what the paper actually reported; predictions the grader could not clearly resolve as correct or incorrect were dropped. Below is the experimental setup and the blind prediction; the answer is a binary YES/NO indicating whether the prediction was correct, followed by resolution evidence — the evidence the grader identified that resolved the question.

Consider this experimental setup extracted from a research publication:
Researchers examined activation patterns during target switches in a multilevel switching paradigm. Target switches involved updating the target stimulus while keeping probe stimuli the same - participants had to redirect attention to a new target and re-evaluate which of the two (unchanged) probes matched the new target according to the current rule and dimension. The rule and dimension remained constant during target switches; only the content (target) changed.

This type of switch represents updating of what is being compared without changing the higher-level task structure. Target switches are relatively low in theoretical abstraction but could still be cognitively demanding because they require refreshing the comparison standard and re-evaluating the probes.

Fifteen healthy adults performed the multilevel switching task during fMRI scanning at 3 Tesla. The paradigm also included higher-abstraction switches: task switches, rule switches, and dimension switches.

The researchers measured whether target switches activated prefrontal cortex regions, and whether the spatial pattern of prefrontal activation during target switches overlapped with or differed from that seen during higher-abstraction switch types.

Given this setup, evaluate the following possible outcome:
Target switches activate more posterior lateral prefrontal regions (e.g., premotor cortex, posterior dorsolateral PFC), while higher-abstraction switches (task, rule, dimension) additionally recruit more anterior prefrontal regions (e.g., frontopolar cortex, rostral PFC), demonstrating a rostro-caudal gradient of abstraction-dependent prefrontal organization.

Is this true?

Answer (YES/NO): NO